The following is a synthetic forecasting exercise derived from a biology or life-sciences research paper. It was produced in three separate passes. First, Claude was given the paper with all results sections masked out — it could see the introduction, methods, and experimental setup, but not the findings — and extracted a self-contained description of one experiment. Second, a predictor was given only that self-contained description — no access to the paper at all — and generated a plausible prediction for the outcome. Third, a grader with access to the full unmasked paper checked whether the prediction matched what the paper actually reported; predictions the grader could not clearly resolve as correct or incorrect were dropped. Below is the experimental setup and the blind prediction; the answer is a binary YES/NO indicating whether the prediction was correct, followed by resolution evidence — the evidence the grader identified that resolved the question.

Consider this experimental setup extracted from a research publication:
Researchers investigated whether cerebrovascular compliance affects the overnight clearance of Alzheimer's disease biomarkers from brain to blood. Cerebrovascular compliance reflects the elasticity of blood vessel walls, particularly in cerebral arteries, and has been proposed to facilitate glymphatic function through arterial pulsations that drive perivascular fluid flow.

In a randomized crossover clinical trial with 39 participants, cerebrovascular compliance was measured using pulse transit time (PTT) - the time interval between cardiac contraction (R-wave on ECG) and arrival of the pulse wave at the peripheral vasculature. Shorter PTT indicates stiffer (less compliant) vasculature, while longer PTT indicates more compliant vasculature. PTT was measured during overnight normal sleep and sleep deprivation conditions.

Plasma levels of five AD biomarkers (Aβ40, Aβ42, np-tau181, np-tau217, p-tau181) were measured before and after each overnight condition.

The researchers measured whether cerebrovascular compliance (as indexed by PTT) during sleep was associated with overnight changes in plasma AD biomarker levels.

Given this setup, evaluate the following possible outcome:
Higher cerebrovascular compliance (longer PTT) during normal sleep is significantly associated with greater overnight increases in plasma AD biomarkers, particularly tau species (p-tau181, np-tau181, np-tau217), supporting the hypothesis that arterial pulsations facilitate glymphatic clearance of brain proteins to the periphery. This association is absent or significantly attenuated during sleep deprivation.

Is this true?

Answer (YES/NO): NO